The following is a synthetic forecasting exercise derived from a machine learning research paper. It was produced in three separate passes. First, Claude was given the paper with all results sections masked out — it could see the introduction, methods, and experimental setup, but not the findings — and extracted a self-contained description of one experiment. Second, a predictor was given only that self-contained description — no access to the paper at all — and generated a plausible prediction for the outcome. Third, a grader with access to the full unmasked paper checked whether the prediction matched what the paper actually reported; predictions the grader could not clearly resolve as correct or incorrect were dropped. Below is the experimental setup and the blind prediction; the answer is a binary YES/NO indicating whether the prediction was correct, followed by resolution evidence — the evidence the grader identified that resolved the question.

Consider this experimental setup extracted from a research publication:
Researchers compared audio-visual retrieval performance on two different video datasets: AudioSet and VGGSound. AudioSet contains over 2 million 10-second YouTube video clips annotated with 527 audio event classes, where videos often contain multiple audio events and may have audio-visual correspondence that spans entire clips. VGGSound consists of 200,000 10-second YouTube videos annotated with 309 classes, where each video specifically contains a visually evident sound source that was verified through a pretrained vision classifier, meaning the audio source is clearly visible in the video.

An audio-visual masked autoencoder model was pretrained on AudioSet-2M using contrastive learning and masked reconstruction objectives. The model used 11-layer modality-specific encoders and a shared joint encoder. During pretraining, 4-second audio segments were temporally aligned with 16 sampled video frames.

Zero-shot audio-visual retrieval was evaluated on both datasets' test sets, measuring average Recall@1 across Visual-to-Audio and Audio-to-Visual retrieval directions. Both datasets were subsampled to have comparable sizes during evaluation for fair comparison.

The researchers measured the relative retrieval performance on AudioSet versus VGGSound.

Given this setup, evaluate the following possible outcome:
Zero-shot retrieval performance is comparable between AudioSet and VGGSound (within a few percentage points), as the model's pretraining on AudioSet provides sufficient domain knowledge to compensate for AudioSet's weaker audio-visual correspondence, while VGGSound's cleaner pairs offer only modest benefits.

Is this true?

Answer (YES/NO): NO